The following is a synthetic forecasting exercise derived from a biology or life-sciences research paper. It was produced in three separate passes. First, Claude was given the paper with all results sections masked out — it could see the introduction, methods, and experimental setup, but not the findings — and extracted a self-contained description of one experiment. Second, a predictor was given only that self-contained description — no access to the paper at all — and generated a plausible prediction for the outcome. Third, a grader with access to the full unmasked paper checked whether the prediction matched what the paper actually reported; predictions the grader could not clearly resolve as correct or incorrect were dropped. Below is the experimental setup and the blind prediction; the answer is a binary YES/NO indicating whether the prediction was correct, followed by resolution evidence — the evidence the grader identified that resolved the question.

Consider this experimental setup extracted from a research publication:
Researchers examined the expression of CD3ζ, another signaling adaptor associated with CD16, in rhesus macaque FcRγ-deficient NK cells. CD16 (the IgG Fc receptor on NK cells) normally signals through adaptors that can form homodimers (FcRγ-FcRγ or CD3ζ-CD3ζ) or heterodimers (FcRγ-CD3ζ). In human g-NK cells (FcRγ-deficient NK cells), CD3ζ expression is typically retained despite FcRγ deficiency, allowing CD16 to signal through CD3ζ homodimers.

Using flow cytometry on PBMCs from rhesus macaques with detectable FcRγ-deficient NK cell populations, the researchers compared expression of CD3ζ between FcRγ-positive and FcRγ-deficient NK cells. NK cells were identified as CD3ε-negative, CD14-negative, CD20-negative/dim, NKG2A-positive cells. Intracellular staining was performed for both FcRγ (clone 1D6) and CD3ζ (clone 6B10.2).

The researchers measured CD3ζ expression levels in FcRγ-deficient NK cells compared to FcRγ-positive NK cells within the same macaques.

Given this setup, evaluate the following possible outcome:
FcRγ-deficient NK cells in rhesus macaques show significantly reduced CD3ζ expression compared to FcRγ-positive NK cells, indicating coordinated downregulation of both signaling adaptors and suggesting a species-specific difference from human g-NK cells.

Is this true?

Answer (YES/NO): NO